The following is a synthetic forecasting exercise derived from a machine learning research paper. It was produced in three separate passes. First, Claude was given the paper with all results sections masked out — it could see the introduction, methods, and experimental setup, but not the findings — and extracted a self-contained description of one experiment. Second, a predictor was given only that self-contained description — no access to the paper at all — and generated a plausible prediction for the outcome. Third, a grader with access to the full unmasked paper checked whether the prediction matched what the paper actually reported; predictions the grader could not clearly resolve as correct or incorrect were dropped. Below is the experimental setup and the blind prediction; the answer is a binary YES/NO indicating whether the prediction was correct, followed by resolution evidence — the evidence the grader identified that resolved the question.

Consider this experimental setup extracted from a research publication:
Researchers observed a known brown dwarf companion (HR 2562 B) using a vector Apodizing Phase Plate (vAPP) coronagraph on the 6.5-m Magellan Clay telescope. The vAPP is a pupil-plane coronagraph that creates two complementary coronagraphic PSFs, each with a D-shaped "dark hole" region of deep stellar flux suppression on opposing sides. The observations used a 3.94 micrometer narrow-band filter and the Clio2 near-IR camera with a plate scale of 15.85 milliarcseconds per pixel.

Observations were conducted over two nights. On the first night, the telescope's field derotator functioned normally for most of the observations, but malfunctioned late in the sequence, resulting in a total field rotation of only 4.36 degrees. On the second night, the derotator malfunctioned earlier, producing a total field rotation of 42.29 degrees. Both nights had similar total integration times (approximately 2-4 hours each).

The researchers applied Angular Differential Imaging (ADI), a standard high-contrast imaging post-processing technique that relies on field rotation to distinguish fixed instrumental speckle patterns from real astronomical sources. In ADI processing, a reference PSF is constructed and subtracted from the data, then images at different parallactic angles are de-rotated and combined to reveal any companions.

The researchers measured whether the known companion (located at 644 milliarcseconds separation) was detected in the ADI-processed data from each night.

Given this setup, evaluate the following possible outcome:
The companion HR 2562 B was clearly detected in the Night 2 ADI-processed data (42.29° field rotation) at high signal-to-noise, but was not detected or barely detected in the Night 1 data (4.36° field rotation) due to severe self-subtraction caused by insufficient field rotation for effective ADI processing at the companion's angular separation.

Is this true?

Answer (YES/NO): NO